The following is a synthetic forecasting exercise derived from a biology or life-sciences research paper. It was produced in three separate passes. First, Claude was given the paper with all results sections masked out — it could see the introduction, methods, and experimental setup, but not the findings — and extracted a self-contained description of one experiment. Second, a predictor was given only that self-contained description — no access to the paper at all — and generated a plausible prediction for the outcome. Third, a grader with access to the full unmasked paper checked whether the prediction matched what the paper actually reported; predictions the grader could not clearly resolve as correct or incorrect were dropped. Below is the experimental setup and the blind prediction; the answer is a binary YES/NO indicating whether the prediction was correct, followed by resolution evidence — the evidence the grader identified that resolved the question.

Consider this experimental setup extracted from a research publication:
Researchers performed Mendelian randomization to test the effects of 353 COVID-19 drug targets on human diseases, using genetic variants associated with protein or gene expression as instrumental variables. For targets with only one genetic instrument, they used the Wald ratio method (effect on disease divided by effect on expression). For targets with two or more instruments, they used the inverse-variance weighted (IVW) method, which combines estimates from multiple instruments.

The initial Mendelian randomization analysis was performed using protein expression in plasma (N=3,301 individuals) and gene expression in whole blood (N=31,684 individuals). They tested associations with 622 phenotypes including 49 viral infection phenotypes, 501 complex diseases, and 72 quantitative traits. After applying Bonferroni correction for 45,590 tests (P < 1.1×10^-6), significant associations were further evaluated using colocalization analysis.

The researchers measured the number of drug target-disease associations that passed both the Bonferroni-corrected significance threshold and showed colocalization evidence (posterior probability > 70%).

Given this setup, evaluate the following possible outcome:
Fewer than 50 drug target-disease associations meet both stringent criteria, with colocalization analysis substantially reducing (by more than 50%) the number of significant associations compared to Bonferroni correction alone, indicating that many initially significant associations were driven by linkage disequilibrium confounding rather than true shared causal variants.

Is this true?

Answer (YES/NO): NO